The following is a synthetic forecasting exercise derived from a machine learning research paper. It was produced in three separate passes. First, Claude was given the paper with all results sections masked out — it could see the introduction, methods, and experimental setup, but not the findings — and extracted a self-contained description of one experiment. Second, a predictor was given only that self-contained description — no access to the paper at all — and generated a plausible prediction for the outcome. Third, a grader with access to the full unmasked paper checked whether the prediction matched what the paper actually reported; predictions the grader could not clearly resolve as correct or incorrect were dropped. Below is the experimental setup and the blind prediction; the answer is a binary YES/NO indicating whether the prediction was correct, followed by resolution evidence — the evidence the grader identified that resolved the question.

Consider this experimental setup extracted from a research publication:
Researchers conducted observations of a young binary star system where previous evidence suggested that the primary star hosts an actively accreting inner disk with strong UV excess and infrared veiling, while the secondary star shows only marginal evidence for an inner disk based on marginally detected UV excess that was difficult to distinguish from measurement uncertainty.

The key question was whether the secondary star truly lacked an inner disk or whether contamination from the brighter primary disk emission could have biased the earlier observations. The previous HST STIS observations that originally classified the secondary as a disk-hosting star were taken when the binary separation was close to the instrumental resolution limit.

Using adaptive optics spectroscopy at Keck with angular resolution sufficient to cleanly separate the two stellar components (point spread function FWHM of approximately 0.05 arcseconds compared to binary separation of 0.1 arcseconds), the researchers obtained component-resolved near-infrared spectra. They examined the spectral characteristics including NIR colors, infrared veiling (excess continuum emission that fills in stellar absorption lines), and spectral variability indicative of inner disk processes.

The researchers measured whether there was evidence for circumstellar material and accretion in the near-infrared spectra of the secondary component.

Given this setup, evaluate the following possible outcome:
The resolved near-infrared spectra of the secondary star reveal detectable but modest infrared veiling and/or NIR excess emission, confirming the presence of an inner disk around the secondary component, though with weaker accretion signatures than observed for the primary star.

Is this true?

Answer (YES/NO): NO